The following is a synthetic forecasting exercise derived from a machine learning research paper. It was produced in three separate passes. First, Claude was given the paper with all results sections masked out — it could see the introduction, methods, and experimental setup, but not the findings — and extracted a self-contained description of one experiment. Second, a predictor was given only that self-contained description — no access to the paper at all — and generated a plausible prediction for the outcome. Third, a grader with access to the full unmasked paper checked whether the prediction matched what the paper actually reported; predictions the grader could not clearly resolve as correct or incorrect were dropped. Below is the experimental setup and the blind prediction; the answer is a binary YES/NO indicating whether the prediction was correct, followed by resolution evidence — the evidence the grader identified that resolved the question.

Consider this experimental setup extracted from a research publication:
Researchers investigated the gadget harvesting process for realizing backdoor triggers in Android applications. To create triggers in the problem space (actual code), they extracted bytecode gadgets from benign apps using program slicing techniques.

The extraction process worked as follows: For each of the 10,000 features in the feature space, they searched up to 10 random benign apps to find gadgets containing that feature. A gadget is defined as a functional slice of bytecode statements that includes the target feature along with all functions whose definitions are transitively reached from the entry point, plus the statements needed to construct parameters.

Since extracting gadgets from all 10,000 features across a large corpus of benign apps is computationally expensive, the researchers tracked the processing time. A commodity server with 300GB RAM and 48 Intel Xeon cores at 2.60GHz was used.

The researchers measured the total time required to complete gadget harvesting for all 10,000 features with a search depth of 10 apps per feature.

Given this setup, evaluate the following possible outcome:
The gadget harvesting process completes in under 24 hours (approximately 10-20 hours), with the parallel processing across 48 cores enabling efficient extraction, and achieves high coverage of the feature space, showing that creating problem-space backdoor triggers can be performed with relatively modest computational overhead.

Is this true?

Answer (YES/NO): NO